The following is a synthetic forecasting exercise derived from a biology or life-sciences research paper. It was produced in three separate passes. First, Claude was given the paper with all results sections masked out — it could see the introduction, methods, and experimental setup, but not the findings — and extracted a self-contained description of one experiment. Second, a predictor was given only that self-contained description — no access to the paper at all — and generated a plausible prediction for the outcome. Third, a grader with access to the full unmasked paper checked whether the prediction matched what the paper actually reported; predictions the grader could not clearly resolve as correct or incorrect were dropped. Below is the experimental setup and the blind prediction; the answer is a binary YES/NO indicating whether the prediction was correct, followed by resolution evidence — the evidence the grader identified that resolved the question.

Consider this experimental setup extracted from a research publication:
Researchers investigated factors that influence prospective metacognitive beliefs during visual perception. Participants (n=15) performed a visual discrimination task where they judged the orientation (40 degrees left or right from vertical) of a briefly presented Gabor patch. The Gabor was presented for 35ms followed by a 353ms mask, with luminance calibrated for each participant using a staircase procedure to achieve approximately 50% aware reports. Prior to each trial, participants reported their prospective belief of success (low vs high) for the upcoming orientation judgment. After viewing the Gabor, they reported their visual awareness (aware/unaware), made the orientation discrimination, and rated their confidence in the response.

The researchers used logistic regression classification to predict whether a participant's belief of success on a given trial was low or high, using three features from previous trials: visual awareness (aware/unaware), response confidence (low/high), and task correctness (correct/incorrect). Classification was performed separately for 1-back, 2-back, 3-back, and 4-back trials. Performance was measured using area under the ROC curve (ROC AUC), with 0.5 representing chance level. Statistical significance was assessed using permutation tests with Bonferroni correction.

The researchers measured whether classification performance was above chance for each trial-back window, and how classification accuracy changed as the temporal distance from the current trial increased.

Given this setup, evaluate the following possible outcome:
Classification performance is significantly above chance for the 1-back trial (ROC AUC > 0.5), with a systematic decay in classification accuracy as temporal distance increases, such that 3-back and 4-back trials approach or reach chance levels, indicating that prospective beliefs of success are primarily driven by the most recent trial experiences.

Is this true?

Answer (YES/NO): NO